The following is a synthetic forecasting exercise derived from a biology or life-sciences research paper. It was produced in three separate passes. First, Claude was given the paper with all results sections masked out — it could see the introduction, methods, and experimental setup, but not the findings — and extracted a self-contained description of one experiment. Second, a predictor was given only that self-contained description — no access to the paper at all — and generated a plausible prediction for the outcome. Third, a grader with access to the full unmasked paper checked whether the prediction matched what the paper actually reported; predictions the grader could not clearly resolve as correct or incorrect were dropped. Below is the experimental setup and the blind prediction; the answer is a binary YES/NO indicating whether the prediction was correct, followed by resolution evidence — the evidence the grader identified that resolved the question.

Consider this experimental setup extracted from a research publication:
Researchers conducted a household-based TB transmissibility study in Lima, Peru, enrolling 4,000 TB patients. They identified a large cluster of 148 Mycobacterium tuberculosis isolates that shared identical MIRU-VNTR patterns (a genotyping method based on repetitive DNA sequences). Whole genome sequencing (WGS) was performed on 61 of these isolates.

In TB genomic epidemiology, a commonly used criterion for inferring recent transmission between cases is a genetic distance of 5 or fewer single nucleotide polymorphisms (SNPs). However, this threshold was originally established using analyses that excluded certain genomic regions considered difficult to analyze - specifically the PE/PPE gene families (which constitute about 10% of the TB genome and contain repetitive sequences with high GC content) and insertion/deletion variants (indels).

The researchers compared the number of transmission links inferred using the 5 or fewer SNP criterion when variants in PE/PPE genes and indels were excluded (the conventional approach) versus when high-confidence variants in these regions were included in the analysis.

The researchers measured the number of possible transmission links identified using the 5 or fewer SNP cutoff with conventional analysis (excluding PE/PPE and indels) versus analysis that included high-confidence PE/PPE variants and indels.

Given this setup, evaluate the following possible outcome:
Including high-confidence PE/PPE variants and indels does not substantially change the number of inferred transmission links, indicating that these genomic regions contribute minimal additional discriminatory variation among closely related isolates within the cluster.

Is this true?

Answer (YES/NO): NO